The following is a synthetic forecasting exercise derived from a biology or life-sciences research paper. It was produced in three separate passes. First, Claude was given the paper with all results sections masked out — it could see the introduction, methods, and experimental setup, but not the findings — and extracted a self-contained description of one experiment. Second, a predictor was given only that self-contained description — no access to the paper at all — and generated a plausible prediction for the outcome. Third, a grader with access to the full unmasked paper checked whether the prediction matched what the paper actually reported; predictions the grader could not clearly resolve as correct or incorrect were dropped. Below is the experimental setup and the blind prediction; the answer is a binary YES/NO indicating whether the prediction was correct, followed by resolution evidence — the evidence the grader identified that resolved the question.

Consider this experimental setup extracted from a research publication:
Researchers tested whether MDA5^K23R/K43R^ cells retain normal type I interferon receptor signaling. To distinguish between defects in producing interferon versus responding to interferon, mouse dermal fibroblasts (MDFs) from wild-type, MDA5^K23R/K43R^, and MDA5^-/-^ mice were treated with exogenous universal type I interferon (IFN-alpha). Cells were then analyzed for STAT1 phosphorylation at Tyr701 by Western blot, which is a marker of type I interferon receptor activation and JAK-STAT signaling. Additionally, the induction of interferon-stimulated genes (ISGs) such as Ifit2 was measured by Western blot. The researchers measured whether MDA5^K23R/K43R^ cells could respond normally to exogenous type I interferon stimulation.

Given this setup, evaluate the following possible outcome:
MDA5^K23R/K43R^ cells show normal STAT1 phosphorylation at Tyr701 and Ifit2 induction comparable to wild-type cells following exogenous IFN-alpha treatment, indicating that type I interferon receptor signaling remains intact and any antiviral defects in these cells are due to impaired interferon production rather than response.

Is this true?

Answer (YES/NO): YES